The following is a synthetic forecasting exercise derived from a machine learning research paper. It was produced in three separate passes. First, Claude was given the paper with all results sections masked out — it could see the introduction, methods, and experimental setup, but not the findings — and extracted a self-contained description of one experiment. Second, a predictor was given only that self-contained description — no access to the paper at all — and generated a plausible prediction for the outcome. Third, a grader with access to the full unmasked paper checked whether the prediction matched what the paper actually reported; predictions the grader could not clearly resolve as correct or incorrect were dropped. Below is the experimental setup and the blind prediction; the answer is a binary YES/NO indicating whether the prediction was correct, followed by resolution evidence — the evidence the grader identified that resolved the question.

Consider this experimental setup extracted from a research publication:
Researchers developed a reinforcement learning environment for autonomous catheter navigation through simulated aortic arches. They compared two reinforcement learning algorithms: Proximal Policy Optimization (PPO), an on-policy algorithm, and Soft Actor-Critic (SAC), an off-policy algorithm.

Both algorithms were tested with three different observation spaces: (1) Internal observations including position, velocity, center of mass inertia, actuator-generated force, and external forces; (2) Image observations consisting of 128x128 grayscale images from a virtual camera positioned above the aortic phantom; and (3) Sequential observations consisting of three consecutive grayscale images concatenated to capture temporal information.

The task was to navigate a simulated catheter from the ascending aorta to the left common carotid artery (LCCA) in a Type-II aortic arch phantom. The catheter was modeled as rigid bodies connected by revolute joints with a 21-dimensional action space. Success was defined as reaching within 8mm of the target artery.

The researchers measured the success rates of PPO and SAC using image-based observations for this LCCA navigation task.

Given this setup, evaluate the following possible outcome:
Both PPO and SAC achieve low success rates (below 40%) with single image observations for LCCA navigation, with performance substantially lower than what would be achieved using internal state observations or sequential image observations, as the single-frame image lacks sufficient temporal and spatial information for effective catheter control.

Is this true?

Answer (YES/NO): NO